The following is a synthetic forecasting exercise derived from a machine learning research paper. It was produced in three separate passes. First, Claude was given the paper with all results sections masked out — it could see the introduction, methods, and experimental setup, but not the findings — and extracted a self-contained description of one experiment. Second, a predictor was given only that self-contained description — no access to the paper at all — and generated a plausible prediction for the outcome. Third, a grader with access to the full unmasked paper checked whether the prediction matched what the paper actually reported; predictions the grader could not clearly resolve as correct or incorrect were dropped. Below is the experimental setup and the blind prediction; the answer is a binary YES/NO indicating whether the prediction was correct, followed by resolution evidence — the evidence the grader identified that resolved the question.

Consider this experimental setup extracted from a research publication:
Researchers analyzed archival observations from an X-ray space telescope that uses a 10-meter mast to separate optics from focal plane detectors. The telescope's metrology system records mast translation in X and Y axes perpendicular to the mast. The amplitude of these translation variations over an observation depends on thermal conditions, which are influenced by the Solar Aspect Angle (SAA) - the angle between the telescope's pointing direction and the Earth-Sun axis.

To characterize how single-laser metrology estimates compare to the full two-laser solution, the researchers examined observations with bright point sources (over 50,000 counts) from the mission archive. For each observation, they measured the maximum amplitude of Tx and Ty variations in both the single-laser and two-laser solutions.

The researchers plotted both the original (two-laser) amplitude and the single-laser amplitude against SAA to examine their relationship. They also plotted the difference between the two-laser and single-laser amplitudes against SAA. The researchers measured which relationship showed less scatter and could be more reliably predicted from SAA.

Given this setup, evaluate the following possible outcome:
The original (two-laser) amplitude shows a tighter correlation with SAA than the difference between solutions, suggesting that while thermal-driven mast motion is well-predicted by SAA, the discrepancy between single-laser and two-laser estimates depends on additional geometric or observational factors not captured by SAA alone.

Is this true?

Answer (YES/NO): NO